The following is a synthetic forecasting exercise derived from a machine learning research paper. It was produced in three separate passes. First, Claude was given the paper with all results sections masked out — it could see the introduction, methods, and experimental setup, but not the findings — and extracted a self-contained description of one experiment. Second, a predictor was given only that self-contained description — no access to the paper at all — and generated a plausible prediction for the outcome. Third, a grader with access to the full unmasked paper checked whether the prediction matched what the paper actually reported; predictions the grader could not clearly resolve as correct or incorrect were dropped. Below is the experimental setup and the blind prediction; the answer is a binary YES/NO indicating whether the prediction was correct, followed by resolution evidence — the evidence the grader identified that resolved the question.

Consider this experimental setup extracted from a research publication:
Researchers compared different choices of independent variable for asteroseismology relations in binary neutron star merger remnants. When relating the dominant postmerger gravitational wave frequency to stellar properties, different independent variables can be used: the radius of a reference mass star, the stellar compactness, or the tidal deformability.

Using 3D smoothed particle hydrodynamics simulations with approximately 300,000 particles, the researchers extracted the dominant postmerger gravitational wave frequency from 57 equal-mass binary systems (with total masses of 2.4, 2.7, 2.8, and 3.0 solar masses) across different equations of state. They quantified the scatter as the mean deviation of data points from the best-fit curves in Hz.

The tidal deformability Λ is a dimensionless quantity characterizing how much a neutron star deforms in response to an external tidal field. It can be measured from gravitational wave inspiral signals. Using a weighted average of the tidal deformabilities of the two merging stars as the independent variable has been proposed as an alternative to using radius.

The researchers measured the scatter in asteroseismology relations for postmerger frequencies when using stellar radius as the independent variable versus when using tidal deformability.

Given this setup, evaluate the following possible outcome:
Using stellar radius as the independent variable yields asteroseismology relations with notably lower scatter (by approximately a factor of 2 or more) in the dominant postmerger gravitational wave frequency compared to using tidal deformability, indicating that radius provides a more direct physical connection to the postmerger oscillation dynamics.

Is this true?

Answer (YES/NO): NO